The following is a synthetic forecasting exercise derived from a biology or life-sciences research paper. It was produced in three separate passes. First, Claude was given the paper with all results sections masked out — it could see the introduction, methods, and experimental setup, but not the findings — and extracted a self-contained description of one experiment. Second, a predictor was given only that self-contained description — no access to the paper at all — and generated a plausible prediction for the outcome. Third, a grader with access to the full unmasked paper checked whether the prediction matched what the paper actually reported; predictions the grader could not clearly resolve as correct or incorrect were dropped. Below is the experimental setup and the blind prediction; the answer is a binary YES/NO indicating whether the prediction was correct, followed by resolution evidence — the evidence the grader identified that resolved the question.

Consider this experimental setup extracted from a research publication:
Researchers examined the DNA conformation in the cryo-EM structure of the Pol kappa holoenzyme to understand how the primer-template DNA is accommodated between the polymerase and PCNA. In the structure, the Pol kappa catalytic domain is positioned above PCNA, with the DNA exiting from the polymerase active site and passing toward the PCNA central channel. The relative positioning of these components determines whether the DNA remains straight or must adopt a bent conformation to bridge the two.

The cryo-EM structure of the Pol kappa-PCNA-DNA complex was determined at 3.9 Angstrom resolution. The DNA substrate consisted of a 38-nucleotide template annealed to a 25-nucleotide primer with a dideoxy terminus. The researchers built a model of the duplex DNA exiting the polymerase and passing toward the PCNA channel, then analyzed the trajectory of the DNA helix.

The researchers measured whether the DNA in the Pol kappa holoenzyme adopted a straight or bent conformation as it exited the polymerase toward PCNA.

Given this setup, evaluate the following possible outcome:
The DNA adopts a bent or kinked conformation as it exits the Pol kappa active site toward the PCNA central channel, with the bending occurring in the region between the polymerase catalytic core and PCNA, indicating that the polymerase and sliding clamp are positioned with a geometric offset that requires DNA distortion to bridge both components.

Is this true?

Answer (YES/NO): YES